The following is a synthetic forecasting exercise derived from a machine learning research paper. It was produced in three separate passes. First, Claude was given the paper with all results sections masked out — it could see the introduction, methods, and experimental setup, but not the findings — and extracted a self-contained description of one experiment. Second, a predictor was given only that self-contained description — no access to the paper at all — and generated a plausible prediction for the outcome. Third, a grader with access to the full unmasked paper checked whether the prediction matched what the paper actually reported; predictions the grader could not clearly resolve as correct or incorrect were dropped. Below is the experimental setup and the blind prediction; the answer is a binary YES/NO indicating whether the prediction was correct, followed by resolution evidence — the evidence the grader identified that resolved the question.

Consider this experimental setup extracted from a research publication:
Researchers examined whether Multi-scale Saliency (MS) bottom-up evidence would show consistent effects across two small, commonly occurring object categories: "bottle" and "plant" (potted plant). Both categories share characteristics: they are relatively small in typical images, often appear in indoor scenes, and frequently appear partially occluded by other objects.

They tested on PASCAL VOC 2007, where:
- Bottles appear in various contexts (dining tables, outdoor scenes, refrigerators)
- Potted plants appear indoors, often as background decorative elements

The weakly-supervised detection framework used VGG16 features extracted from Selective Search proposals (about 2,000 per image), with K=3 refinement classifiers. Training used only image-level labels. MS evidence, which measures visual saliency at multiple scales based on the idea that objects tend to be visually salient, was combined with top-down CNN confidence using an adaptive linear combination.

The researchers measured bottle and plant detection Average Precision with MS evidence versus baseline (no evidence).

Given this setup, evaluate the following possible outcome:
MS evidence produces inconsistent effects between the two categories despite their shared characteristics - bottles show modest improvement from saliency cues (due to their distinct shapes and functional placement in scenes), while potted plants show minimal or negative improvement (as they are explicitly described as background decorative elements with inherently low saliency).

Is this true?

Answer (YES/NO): YES